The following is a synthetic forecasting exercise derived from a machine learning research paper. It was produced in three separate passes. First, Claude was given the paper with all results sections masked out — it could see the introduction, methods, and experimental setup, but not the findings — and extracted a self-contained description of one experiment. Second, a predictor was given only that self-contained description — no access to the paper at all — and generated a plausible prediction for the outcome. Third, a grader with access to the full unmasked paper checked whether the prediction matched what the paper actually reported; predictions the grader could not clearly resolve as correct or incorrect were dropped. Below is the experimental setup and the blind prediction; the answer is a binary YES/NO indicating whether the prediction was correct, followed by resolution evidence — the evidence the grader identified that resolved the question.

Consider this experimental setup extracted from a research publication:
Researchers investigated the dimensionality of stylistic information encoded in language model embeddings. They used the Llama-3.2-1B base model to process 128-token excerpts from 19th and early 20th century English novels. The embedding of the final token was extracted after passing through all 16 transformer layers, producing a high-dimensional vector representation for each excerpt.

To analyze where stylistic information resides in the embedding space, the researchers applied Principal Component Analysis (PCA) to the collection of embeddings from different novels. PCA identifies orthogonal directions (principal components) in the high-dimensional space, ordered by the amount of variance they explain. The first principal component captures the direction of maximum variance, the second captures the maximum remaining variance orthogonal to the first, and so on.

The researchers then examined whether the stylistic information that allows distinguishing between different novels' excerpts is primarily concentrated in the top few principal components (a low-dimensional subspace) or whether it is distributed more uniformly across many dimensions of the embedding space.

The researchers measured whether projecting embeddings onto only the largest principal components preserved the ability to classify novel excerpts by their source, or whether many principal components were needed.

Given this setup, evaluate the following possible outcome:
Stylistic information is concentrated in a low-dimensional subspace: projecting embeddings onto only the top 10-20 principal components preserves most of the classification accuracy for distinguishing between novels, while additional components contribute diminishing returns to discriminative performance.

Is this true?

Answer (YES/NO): YES